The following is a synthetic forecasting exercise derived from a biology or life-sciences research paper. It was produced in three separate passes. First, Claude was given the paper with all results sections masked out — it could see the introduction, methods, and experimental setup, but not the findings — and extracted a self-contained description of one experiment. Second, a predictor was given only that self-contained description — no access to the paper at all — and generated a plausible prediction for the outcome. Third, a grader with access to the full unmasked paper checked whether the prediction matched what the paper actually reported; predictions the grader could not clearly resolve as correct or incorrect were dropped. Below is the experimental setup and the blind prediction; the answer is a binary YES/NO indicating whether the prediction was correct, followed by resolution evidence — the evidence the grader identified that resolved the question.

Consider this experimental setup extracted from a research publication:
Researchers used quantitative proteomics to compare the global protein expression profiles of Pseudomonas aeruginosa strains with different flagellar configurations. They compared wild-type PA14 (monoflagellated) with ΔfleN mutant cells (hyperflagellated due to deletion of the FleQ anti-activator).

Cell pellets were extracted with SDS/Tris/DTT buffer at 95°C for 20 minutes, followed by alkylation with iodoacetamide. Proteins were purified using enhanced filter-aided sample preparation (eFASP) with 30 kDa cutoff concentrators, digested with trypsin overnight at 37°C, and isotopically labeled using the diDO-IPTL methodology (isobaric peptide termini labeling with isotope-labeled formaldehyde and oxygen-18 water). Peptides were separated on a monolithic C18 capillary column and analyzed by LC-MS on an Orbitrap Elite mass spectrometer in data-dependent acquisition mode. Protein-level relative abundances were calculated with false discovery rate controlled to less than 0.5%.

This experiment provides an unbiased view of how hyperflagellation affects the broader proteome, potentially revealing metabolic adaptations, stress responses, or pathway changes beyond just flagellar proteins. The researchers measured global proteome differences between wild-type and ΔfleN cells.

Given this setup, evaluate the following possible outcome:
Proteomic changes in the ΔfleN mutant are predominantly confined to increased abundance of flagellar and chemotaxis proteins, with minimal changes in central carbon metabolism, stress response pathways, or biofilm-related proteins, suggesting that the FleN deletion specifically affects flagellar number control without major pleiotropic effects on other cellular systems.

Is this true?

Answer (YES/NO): NO